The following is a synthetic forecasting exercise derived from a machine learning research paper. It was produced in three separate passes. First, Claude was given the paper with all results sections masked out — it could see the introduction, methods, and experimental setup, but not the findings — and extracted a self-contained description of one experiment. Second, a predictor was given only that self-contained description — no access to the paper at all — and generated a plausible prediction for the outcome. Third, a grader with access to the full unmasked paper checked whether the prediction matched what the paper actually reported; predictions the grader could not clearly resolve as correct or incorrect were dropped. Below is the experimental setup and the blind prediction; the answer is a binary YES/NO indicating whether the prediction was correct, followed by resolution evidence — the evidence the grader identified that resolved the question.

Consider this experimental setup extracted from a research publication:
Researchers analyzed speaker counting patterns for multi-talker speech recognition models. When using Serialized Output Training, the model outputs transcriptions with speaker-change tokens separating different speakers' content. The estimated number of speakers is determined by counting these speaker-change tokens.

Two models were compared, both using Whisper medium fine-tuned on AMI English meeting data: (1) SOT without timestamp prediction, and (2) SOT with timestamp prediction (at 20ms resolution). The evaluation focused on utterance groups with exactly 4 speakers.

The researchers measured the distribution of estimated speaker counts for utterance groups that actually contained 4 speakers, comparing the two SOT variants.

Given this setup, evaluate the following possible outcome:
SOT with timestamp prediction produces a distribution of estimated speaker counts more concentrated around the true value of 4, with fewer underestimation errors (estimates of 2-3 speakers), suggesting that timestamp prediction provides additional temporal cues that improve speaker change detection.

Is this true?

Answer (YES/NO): YES